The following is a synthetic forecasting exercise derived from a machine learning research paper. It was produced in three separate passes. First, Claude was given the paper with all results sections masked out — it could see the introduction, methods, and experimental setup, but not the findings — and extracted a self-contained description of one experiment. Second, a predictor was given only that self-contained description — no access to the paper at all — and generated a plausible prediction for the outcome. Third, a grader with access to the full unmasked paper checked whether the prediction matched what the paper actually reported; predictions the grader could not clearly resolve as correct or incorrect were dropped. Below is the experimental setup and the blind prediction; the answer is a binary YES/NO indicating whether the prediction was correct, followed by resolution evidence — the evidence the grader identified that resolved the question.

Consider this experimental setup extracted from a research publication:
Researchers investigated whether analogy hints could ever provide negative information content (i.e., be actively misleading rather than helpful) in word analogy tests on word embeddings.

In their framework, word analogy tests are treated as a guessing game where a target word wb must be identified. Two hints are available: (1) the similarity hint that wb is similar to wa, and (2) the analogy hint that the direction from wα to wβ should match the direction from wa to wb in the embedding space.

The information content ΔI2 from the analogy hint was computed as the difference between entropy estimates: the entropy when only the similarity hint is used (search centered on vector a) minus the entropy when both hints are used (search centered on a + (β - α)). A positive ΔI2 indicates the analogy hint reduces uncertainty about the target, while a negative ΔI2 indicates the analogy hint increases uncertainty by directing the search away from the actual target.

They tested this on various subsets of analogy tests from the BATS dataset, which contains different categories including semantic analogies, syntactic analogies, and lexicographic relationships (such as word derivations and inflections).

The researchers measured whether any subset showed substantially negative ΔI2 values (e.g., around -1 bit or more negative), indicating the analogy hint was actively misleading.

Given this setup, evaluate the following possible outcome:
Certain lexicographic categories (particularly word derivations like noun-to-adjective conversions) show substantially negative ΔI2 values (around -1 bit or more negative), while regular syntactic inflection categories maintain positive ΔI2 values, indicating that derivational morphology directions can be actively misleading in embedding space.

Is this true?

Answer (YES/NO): NO